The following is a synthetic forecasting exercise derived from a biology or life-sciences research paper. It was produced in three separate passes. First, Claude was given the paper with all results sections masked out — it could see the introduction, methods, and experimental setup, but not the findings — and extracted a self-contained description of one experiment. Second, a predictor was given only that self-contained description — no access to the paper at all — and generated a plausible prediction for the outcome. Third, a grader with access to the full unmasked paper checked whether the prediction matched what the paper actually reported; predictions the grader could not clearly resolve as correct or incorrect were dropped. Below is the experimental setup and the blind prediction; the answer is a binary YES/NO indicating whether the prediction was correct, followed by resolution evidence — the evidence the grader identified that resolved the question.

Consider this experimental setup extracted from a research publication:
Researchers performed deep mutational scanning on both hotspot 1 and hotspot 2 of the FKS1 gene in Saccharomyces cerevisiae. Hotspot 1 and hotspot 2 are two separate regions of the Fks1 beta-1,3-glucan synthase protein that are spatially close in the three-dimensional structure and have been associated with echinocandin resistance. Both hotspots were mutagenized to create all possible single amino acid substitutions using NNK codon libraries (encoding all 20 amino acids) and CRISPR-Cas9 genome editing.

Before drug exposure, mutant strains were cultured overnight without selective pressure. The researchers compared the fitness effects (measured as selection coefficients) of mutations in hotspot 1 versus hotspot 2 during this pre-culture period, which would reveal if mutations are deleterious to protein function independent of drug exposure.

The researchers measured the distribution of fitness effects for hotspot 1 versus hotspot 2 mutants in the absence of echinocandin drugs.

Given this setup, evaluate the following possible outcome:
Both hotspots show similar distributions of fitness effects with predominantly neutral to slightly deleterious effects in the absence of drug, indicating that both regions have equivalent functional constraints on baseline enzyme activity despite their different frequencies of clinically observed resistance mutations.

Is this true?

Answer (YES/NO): NO